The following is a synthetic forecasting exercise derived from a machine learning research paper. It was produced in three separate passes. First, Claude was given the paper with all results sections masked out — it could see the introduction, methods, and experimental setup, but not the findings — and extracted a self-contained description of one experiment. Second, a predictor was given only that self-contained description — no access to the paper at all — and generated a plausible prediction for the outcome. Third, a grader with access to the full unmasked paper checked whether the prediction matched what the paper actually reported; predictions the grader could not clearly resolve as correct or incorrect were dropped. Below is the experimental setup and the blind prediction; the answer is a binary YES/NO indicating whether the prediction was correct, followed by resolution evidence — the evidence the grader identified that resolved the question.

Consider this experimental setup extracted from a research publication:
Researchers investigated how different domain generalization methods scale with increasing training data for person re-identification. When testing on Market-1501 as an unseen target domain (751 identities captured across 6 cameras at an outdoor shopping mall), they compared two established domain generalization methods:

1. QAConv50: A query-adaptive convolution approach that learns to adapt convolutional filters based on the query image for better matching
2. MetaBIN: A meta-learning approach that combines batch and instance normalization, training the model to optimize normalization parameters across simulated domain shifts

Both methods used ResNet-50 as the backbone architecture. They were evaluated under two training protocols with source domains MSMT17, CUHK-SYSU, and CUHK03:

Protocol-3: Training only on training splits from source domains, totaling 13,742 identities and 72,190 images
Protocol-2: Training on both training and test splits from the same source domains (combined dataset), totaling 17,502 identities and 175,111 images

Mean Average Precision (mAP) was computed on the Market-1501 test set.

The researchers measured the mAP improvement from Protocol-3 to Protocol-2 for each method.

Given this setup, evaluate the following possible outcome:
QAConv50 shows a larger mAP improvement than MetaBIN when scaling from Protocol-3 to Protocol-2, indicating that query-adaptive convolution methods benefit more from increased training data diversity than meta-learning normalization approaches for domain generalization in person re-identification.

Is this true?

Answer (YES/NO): NO